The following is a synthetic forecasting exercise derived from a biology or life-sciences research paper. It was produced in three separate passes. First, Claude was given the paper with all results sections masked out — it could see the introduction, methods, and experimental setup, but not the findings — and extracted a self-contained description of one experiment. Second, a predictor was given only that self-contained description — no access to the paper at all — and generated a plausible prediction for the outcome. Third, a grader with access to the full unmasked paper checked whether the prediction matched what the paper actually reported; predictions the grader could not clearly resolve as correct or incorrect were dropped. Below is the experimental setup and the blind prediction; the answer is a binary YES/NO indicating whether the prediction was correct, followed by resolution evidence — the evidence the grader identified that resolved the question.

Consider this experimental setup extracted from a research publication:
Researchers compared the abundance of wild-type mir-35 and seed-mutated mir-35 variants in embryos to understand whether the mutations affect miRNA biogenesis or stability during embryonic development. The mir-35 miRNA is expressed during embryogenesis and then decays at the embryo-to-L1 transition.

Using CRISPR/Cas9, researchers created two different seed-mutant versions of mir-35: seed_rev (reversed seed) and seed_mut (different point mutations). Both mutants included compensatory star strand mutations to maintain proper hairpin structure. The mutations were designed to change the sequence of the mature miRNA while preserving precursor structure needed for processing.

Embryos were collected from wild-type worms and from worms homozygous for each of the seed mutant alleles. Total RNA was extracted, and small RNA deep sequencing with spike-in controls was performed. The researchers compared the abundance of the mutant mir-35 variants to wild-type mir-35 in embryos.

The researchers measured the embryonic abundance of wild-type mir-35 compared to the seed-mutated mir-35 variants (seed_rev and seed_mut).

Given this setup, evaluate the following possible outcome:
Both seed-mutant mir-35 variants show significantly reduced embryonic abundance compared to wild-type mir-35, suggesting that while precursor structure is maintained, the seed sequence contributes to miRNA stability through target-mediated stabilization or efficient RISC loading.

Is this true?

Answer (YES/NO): NO